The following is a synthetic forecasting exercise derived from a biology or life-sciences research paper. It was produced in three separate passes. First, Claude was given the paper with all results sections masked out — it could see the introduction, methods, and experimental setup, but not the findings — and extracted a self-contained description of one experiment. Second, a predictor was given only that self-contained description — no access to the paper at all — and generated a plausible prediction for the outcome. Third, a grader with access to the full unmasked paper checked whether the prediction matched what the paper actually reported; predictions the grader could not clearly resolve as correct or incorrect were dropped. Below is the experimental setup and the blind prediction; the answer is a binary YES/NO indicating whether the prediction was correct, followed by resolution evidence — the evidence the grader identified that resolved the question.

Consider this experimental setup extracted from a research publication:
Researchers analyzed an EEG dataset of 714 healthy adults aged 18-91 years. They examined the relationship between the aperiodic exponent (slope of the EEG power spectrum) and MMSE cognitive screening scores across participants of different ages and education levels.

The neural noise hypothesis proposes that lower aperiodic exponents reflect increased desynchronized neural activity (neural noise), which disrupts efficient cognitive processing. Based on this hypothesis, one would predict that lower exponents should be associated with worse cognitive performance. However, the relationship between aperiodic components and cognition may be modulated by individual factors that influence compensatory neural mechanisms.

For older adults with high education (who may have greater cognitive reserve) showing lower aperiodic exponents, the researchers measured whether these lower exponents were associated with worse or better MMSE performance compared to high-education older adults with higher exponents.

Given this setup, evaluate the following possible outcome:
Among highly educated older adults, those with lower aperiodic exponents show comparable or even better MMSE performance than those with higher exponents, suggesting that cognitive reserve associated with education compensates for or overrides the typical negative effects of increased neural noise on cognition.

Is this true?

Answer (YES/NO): YES